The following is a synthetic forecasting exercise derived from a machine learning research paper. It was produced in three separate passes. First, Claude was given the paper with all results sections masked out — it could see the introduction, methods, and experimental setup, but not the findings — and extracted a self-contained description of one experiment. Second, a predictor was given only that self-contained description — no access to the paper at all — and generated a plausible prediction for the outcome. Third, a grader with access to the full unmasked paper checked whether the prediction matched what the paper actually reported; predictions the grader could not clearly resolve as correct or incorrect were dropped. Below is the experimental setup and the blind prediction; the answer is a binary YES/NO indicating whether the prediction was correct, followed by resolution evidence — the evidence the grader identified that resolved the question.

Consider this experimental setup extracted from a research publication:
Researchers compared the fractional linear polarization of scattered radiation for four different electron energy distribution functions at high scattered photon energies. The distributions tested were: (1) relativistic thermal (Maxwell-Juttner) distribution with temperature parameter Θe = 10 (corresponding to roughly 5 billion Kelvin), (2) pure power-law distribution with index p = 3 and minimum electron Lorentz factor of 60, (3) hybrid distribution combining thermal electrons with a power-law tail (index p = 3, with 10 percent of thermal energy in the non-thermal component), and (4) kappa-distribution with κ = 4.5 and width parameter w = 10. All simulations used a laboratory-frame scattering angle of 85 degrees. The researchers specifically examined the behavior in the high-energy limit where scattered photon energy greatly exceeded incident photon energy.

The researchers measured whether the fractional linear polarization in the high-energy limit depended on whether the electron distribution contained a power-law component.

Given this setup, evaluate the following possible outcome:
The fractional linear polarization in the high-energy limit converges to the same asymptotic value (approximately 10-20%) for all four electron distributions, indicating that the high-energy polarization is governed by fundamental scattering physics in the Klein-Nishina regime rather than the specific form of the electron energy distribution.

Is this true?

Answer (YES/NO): NO